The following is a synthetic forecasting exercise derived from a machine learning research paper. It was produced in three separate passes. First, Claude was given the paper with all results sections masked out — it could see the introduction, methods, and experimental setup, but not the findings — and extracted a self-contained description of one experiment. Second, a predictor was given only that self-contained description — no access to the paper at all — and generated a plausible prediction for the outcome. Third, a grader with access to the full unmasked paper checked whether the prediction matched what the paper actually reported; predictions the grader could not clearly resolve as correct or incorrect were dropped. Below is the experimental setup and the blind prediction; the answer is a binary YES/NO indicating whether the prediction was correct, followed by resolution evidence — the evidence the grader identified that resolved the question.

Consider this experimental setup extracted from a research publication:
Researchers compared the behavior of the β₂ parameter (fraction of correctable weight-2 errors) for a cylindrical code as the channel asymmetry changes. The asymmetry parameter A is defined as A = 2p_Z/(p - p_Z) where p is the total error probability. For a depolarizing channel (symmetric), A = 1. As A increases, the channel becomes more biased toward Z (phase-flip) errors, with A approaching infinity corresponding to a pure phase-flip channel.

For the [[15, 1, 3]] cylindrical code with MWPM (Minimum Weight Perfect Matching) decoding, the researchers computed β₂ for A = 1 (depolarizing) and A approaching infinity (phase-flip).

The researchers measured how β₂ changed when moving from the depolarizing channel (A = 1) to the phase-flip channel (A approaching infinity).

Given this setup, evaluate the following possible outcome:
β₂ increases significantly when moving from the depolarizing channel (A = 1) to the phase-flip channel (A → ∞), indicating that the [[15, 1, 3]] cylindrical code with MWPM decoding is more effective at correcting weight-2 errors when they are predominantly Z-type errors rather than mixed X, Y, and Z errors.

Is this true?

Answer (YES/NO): YES